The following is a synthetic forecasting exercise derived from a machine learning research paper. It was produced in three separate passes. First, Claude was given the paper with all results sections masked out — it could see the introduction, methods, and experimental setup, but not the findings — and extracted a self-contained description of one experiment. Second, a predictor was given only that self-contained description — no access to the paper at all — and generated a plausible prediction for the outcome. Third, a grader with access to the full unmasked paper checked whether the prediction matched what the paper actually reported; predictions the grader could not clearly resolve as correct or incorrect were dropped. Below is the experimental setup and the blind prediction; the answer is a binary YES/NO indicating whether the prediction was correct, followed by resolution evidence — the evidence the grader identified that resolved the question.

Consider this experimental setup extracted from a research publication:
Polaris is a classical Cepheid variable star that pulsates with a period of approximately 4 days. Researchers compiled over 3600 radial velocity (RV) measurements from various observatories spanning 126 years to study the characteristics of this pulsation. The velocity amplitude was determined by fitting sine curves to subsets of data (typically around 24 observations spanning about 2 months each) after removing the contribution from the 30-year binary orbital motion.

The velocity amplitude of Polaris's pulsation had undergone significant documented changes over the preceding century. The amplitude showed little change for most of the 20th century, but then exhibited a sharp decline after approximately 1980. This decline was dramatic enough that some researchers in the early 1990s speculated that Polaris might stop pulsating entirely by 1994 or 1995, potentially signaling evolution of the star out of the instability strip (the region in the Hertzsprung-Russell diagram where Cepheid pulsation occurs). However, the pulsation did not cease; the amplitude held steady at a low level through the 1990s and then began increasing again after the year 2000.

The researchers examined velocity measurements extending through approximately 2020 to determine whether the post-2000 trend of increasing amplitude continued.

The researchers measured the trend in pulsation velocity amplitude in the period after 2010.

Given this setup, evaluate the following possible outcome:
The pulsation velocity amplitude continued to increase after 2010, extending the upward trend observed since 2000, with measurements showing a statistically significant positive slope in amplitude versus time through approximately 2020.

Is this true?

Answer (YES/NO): NO